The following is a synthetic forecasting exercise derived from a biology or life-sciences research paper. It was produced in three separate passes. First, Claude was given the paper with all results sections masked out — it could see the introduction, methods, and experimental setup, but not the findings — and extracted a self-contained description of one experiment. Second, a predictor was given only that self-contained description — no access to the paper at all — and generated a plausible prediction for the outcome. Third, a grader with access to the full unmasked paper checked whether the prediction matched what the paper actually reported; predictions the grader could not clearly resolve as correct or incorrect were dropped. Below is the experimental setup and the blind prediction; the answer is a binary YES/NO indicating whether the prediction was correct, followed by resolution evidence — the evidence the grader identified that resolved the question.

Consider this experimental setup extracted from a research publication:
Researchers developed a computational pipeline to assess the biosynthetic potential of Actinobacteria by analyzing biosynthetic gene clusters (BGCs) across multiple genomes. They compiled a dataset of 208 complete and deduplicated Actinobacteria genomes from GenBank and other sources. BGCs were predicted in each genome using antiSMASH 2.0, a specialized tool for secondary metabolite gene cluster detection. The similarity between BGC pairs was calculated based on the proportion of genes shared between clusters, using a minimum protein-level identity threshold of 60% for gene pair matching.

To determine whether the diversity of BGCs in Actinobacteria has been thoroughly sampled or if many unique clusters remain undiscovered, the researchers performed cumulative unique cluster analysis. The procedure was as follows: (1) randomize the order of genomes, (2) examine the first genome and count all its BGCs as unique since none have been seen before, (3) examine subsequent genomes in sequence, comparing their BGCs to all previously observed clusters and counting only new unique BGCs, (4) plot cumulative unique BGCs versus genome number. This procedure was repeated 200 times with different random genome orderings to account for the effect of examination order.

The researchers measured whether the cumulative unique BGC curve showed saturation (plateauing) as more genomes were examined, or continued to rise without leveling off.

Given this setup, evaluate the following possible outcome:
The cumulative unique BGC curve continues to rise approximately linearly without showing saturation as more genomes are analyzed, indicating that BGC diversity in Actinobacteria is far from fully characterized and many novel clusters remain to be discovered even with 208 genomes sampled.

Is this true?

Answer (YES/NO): NO